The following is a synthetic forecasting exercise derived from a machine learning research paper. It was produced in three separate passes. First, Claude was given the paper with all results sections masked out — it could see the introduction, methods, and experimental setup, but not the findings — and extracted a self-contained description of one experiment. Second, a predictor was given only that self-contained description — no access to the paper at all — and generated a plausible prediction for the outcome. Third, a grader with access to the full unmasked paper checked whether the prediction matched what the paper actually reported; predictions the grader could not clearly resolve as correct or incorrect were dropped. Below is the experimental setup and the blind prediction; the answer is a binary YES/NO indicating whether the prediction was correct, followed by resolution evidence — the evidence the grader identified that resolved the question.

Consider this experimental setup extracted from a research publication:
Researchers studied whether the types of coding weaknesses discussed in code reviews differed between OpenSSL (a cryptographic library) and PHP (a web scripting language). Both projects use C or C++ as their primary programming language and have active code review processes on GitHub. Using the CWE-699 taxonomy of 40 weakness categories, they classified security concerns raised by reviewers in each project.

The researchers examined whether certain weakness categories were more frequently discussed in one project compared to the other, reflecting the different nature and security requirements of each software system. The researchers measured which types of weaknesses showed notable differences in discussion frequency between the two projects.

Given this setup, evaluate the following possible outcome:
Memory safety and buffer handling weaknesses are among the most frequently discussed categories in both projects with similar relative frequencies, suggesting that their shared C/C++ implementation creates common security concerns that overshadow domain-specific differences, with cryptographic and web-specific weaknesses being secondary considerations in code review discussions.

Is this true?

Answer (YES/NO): NO